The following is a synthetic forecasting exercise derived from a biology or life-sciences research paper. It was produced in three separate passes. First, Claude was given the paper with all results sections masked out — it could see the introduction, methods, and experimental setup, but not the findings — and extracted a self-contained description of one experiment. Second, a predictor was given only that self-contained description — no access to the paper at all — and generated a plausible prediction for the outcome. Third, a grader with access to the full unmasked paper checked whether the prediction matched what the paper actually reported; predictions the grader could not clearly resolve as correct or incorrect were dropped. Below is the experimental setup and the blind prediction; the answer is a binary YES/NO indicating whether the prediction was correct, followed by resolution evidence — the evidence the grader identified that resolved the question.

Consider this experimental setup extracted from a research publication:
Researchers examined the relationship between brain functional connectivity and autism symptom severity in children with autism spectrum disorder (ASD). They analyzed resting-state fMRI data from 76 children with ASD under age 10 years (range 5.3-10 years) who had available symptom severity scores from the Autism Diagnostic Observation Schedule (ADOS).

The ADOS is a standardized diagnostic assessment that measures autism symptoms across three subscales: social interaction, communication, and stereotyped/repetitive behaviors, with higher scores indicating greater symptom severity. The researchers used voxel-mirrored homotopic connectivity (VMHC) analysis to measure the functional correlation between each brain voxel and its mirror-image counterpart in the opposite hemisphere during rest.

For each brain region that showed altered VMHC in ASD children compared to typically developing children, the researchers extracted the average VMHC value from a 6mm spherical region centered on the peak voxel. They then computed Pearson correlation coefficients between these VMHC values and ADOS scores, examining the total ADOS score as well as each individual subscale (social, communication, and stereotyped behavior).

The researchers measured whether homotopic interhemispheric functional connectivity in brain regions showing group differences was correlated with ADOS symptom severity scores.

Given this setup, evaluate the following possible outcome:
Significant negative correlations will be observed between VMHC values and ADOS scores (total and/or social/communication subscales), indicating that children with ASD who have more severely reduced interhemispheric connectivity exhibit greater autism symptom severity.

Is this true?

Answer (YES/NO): NO